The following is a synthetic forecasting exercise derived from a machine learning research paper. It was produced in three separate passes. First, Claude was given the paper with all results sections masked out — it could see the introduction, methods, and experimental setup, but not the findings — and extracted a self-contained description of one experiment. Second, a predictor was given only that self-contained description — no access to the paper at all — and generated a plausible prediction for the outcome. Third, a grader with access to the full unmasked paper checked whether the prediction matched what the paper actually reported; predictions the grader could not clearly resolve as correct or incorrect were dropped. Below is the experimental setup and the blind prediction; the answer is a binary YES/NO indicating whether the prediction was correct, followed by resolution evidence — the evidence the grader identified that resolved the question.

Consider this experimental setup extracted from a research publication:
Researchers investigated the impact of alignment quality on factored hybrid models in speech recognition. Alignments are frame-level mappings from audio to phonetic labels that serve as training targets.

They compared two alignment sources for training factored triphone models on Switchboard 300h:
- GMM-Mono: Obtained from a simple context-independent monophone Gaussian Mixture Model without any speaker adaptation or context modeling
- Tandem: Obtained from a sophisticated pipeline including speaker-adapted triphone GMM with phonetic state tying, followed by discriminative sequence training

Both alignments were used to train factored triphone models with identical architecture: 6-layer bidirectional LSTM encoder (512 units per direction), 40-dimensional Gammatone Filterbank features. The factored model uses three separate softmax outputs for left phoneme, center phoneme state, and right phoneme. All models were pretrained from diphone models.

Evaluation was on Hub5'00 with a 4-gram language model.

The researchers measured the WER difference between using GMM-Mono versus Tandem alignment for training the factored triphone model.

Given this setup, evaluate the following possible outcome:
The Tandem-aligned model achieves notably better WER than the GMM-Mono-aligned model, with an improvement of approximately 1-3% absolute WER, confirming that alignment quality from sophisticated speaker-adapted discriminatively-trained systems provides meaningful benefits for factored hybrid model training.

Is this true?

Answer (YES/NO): YES